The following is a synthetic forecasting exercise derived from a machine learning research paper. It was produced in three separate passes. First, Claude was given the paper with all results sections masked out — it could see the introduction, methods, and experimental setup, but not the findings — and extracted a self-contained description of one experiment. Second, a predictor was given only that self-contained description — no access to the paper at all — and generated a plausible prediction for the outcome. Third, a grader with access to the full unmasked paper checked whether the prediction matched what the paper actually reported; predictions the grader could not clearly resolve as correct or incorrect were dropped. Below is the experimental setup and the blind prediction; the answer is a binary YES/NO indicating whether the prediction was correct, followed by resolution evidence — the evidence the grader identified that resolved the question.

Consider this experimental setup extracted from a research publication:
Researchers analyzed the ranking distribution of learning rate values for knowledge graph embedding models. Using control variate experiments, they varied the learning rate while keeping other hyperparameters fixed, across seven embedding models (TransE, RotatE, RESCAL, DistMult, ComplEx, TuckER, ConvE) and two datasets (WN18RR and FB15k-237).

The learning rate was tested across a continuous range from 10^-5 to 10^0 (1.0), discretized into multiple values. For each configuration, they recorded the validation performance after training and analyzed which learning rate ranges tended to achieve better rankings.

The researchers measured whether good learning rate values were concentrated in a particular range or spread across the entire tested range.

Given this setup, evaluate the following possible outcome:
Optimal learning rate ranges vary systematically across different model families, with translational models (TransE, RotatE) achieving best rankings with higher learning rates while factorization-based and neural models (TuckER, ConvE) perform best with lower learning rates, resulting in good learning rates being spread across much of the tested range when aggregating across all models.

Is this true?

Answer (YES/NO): NO